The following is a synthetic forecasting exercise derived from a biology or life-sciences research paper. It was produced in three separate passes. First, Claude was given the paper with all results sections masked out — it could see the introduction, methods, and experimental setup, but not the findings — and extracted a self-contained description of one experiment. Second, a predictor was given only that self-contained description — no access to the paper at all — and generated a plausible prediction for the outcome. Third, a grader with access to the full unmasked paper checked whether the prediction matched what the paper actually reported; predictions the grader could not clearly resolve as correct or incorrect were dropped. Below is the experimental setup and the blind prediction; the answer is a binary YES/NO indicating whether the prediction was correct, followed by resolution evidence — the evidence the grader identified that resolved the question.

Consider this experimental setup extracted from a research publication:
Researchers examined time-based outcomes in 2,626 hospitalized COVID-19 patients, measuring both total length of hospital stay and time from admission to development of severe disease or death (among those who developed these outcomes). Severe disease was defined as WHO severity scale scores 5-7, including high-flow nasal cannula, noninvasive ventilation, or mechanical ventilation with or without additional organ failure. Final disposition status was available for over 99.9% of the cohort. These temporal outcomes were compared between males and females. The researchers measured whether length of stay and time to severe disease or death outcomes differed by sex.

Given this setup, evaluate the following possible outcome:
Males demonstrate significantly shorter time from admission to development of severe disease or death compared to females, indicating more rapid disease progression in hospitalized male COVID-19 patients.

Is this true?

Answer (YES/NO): YES